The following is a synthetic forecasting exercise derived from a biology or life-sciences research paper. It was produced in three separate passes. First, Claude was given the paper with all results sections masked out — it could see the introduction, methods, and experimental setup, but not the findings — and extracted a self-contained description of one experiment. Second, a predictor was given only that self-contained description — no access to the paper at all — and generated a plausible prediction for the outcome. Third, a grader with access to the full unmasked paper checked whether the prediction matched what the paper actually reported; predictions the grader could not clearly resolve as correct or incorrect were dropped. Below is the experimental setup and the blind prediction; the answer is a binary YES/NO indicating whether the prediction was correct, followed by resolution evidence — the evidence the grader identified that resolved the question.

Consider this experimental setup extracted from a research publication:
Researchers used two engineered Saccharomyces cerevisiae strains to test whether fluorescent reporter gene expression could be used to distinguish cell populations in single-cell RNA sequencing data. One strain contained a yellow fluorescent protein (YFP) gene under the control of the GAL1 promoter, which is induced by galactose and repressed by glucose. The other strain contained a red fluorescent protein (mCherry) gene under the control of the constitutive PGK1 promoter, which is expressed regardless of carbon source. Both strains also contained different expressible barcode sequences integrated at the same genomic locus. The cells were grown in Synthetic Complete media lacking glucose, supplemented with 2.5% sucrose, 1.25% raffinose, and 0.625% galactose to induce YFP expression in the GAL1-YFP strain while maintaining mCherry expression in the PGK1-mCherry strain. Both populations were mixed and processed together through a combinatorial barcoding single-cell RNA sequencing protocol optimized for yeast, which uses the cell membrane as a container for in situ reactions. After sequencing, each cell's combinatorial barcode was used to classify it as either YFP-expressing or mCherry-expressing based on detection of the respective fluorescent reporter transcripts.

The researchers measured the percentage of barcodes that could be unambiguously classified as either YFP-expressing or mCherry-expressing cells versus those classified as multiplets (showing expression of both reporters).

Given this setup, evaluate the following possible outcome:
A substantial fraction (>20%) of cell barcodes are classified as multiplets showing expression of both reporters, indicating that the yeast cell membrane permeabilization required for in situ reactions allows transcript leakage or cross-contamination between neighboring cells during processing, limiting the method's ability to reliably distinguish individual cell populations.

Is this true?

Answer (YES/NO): NO